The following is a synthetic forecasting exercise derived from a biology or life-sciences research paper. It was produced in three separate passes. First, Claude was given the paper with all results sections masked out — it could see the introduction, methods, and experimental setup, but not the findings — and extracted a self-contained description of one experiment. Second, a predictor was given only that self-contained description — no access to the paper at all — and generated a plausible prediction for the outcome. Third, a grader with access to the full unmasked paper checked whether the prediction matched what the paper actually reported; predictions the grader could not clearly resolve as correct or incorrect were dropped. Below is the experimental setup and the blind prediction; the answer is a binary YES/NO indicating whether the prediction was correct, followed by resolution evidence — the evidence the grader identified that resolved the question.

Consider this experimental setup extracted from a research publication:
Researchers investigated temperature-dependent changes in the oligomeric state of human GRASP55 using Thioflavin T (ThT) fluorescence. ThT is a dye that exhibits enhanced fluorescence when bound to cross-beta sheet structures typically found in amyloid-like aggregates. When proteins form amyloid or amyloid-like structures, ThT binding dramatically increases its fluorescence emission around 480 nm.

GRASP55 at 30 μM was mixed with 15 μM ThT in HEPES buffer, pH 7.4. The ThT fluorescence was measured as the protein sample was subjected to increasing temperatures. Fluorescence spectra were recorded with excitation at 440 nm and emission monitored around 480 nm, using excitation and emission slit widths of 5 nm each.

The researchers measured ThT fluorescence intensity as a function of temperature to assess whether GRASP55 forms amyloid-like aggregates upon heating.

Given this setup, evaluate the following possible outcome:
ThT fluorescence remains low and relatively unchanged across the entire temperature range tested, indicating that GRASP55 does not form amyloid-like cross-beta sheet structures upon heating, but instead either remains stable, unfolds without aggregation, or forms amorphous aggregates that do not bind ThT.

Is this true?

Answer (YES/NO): NO